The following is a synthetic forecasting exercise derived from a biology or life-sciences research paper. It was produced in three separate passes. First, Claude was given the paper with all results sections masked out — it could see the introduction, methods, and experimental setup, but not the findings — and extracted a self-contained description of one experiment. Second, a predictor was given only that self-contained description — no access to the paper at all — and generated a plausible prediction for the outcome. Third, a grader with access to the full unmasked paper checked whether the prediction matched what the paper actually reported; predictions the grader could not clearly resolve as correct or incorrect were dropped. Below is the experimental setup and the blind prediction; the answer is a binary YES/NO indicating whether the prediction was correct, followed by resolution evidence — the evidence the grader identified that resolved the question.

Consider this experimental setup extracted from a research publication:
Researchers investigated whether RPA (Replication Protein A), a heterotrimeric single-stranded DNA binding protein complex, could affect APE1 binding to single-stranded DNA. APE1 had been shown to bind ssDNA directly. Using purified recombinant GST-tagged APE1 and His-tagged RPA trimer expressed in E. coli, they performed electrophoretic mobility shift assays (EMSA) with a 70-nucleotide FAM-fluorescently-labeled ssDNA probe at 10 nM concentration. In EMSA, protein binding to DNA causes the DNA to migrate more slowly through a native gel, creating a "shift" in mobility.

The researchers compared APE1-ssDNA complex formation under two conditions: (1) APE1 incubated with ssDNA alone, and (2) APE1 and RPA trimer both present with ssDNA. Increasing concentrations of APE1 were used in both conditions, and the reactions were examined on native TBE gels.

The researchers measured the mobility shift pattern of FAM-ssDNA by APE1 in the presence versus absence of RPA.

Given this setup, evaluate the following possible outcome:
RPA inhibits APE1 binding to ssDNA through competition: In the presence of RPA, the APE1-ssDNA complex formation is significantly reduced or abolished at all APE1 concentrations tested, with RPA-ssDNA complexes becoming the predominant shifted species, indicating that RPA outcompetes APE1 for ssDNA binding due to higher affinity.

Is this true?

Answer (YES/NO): NO